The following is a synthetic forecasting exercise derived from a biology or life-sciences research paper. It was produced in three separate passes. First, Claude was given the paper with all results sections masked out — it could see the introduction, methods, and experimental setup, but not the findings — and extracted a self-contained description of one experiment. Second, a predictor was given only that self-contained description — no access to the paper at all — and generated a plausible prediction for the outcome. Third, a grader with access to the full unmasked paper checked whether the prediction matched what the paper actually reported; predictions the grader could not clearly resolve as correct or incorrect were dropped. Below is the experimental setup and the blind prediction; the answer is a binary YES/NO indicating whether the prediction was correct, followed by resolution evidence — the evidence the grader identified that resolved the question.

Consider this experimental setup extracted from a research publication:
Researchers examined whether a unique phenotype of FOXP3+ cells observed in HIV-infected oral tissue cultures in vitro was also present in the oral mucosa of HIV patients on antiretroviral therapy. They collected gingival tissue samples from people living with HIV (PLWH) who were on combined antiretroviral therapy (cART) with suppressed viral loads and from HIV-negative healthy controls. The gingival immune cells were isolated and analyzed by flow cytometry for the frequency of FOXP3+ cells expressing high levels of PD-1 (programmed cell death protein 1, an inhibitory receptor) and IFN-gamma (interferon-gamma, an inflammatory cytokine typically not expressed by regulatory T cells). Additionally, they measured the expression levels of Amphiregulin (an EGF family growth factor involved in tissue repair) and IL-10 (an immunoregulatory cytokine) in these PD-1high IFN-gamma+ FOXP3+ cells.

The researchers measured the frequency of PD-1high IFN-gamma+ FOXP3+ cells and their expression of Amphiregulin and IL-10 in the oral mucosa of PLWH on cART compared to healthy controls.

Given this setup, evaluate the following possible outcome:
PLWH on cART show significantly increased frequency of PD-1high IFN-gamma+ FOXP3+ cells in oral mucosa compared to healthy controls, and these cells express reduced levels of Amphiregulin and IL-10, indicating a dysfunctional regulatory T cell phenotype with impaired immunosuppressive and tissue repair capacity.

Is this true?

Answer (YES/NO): NO